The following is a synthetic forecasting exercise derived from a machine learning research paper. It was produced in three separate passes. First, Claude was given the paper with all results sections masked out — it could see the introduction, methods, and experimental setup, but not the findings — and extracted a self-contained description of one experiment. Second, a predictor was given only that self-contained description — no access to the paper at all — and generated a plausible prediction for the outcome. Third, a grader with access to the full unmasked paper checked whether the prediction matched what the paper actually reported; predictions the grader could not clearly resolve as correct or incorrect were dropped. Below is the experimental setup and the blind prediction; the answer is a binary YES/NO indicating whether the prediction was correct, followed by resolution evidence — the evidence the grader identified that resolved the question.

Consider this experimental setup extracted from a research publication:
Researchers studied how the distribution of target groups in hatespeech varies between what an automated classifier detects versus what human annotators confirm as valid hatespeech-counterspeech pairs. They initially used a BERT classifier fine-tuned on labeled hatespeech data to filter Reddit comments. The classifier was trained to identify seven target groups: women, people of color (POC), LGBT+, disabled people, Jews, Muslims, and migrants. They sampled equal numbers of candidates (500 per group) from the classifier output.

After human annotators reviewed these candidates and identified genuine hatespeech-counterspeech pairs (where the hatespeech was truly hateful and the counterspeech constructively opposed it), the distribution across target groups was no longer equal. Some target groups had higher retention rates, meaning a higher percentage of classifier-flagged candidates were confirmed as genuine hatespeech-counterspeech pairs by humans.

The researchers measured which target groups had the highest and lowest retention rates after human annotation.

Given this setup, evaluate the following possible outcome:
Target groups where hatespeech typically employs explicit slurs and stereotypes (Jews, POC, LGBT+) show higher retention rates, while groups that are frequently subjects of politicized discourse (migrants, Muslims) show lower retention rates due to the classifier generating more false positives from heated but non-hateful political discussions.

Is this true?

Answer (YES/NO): NO